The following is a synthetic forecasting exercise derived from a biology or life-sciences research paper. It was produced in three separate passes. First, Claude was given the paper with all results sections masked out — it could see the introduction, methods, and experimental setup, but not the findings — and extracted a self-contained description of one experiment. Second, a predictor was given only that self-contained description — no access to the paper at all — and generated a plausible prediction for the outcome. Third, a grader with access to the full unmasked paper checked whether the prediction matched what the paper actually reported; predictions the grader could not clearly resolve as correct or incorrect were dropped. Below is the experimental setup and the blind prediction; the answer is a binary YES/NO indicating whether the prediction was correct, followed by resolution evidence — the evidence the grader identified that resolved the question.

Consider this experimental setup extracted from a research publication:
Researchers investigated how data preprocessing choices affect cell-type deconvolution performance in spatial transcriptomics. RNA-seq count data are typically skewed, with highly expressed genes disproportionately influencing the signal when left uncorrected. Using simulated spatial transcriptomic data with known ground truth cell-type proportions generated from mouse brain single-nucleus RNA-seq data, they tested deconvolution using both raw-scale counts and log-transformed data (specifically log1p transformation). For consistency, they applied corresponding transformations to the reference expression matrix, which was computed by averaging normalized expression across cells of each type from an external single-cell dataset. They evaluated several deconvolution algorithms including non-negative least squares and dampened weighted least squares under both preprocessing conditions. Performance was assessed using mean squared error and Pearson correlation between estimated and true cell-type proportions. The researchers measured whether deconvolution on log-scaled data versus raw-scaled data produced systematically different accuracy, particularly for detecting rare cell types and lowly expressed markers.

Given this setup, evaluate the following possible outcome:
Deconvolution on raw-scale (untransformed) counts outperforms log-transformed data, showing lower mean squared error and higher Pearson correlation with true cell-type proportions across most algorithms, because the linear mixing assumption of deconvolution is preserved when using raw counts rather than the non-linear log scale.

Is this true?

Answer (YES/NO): NO